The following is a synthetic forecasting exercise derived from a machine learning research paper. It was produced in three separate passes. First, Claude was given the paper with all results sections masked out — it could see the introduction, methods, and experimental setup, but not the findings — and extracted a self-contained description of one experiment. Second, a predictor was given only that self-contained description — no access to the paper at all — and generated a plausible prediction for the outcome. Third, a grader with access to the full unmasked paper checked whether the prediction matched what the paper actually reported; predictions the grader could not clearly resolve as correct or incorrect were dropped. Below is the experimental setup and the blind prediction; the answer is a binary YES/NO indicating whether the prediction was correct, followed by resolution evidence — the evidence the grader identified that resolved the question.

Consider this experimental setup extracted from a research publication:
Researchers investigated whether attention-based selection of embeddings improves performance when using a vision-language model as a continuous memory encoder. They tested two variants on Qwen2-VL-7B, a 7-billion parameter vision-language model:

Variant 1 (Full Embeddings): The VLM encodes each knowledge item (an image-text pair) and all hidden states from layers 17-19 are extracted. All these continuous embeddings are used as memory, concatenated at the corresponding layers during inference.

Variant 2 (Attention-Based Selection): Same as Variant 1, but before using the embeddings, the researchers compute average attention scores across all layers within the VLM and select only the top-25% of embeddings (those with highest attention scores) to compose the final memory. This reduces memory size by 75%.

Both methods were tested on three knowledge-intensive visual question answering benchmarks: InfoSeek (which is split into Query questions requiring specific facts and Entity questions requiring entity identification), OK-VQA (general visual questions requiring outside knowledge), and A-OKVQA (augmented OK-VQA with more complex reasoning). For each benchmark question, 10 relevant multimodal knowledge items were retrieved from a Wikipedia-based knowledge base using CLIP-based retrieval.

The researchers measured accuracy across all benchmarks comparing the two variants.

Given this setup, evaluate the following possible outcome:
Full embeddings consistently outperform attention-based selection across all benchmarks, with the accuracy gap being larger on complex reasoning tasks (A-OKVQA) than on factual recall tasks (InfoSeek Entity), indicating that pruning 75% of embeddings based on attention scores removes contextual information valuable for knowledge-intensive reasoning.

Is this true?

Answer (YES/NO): NO